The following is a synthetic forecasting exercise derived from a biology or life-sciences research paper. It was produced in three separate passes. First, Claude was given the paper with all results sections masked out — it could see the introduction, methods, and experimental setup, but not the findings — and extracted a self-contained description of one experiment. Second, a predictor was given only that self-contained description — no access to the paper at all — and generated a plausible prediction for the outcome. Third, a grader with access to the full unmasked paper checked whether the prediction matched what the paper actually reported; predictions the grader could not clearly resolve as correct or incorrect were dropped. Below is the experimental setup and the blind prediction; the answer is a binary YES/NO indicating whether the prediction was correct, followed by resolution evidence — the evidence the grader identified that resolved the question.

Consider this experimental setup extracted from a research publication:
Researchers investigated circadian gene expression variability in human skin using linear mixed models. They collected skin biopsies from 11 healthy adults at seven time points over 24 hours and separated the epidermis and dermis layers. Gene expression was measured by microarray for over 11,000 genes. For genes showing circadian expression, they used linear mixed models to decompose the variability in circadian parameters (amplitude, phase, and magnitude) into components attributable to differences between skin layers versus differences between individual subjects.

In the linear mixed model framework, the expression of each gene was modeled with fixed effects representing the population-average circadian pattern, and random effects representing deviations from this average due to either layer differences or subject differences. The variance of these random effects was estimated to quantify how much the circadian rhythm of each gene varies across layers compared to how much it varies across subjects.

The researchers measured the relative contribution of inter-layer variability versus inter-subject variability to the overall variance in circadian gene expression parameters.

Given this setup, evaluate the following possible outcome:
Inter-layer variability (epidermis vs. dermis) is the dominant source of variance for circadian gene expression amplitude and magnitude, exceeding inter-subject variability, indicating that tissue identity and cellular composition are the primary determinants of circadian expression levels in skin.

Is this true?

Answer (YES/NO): NO